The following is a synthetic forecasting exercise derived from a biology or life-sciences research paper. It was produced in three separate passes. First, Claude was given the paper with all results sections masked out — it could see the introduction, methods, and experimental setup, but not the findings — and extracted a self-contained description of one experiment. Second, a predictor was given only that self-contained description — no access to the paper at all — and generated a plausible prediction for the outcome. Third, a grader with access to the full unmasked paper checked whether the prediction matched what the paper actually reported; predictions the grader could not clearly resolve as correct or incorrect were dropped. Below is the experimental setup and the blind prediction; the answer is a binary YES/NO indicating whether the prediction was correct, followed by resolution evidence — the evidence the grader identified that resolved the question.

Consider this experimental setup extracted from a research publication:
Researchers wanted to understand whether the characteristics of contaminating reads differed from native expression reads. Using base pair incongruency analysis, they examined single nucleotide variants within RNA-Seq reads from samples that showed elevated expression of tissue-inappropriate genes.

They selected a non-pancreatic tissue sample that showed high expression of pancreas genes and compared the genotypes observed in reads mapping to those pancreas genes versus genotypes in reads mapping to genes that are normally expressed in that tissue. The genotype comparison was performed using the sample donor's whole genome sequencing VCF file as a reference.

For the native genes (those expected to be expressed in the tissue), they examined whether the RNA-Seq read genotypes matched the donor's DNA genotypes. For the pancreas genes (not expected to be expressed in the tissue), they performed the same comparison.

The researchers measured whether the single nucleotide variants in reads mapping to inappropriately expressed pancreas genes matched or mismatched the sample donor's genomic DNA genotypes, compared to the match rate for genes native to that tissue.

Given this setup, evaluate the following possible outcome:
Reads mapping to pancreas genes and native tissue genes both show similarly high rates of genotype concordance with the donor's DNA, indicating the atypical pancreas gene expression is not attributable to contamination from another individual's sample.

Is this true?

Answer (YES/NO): NO